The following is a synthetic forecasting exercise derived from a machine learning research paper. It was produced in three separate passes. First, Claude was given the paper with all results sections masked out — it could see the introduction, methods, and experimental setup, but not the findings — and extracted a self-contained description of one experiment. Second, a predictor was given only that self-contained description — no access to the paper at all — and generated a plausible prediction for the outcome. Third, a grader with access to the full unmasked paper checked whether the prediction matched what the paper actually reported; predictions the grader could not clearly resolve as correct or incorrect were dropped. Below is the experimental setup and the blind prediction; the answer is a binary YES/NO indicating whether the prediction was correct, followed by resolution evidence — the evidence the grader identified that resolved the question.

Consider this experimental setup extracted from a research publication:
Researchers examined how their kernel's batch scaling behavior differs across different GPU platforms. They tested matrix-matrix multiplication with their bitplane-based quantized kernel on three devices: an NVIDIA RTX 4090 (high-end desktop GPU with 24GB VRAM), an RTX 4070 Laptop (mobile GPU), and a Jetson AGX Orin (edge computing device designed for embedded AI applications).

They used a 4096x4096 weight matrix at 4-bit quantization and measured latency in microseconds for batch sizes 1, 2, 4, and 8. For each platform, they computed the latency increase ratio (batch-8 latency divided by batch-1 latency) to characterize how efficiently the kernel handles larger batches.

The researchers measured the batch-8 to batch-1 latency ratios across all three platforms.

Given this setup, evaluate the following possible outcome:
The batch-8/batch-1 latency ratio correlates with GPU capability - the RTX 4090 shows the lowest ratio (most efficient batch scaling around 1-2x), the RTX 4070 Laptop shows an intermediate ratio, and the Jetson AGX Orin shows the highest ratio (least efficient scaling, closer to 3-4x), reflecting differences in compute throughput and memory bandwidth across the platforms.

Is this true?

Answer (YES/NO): NO